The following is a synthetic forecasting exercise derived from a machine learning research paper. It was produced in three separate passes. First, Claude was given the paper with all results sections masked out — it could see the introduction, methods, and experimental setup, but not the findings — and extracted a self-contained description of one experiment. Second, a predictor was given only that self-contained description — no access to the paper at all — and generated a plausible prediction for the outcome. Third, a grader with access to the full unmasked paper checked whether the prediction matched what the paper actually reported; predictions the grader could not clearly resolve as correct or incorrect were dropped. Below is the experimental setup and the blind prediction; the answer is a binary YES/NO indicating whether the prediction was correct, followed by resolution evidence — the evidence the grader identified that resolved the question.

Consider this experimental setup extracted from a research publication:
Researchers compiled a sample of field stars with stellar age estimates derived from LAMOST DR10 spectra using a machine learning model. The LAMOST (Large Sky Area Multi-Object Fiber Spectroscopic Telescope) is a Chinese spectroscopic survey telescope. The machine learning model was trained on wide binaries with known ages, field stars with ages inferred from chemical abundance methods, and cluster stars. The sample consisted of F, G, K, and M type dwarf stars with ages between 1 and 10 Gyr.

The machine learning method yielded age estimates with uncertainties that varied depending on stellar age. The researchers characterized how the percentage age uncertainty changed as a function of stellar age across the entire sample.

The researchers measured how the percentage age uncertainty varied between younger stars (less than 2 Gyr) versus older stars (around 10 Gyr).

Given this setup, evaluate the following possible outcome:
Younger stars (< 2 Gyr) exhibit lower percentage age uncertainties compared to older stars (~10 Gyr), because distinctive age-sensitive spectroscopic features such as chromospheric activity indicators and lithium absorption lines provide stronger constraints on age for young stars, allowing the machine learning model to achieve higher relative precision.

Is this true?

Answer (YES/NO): NO